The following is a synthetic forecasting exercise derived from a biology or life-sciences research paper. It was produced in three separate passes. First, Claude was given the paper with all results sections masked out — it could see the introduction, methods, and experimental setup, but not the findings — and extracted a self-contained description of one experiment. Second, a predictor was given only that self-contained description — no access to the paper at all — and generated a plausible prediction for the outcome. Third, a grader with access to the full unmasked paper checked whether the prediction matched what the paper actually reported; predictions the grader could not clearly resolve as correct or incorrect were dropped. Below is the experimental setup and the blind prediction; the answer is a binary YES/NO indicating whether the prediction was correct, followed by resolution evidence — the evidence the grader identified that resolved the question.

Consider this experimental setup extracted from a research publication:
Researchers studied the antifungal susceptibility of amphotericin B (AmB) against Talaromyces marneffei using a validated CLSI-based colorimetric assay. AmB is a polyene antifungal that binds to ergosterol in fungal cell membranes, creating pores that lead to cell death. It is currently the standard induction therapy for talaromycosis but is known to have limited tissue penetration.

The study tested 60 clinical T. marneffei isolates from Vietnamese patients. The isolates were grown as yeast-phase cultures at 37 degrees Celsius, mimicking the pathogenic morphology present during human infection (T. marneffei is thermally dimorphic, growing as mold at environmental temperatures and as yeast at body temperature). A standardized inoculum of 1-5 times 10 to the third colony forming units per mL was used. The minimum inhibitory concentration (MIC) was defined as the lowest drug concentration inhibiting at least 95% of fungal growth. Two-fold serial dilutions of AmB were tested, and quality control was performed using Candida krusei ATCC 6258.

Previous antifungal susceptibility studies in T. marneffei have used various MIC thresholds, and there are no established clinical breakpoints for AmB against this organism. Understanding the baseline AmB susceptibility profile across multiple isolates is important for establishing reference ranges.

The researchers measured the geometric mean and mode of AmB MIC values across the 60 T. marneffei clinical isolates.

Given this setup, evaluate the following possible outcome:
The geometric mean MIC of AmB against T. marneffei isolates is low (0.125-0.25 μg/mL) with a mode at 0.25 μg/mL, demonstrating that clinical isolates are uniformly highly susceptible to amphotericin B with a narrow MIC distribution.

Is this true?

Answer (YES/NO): NO